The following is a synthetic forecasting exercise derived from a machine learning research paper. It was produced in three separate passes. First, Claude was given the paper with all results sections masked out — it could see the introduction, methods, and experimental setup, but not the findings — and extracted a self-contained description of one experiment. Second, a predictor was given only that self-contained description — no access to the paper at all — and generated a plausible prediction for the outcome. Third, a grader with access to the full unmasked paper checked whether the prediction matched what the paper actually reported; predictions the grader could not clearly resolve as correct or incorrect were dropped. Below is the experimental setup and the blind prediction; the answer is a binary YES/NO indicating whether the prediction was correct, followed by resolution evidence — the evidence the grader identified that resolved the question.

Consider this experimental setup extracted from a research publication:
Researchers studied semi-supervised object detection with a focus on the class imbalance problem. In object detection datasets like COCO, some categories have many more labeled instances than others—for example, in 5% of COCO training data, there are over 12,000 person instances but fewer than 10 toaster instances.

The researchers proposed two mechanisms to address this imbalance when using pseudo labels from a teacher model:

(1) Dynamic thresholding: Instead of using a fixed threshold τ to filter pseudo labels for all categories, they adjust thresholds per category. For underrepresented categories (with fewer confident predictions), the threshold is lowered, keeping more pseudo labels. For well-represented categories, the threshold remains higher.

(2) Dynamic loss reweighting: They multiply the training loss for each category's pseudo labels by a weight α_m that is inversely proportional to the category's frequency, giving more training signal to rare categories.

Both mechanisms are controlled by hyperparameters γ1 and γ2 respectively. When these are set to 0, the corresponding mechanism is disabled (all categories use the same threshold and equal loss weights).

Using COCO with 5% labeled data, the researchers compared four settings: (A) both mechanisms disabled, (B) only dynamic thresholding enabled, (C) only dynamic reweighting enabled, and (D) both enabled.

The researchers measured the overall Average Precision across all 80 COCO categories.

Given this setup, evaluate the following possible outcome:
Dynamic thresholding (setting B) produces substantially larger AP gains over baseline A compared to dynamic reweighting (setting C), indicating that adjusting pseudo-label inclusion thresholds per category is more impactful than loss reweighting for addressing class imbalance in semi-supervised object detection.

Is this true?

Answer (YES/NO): NO